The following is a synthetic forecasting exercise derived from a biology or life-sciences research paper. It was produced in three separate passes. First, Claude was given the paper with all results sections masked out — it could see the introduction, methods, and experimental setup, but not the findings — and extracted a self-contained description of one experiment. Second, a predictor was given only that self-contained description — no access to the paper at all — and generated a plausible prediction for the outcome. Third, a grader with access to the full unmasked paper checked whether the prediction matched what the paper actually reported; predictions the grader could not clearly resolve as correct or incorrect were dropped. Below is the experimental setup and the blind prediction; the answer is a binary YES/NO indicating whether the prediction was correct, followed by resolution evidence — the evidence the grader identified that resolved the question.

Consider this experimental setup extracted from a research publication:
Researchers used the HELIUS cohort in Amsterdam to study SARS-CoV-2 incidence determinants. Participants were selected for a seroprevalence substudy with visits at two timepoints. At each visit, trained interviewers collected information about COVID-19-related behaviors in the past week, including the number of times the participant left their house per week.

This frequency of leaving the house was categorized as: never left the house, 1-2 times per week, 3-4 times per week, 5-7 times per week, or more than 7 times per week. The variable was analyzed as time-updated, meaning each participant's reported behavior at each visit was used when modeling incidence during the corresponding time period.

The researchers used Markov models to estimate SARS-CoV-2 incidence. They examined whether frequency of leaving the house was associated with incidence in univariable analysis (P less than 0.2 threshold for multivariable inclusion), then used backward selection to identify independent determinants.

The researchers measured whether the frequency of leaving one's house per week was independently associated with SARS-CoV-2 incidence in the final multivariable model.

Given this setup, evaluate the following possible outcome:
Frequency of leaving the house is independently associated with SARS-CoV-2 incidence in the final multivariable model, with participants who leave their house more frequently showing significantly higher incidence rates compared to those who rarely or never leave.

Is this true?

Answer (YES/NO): NO